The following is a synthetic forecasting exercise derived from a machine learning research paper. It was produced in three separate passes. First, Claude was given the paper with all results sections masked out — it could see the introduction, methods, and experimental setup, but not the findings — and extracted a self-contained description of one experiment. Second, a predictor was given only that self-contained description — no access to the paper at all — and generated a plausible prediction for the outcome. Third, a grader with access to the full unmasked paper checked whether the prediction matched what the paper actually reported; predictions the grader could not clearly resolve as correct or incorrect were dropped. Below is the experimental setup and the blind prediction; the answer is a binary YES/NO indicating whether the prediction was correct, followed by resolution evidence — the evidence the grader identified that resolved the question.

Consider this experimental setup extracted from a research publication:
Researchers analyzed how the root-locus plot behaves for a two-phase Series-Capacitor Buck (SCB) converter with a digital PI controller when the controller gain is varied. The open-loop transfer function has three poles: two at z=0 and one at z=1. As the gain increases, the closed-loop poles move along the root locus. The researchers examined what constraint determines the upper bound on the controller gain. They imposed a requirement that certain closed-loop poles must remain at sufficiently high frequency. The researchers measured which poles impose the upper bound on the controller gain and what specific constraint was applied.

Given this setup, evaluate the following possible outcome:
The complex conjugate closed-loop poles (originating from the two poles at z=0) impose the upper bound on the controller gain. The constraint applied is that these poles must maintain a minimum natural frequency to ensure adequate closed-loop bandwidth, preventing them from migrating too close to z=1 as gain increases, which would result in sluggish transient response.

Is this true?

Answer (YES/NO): NO